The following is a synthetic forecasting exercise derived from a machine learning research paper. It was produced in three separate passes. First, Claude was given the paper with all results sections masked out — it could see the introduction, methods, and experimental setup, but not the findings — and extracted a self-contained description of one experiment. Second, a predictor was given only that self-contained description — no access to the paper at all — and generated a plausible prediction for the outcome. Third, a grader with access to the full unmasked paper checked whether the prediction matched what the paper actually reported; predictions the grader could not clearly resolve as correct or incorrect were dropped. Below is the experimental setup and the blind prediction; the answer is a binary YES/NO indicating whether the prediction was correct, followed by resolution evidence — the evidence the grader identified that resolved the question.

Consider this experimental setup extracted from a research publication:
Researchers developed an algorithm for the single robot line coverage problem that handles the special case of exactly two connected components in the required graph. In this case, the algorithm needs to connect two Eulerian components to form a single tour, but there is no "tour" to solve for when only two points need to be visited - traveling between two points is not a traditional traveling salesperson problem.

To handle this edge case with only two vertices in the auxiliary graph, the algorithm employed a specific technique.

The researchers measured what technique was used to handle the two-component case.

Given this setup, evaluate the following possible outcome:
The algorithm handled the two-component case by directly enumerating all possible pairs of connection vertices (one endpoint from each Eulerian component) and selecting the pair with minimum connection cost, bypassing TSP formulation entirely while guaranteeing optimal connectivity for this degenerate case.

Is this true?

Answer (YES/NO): NO